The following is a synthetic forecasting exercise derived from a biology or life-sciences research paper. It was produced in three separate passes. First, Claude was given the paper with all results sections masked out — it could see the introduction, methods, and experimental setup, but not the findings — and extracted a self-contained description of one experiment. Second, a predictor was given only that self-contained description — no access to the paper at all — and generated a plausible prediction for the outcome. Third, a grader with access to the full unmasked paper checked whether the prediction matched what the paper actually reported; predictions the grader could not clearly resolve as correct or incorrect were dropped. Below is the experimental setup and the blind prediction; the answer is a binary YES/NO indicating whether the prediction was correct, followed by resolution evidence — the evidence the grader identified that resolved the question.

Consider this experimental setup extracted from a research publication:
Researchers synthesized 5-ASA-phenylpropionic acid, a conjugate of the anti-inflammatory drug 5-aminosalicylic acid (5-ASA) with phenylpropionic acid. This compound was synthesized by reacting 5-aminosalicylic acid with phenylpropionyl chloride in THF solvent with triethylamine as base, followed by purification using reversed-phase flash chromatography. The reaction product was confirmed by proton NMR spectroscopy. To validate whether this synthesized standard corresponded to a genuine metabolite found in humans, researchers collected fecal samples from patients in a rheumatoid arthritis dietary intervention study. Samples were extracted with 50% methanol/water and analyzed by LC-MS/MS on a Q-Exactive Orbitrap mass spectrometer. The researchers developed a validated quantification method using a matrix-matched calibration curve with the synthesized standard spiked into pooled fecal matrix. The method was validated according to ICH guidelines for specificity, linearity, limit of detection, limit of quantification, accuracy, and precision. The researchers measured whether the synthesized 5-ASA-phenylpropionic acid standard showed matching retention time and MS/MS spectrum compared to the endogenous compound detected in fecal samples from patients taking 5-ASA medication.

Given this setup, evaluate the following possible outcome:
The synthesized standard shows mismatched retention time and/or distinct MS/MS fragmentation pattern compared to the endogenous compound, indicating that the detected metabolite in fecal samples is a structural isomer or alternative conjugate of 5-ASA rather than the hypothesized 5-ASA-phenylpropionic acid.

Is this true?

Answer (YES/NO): NO